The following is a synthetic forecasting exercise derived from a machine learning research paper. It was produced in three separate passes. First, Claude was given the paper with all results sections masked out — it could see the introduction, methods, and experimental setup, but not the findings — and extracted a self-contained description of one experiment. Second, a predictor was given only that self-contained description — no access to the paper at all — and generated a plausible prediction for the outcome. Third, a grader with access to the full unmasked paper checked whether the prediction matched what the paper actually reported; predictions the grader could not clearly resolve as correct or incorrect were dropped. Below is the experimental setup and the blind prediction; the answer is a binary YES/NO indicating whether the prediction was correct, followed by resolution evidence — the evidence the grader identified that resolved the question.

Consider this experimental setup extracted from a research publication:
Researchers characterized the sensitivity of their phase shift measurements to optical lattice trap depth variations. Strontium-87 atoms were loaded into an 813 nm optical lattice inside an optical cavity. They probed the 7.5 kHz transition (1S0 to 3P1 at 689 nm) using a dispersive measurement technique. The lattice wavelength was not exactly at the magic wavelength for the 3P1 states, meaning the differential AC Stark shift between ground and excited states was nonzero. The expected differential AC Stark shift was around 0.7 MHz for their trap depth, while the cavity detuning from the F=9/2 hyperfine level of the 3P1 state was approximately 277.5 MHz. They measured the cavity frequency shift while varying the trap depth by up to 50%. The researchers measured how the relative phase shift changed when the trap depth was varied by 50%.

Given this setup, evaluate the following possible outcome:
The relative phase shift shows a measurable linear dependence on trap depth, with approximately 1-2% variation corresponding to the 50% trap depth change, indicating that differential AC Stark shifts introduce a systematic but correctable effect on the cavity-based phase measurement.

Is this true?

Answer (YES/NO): NO